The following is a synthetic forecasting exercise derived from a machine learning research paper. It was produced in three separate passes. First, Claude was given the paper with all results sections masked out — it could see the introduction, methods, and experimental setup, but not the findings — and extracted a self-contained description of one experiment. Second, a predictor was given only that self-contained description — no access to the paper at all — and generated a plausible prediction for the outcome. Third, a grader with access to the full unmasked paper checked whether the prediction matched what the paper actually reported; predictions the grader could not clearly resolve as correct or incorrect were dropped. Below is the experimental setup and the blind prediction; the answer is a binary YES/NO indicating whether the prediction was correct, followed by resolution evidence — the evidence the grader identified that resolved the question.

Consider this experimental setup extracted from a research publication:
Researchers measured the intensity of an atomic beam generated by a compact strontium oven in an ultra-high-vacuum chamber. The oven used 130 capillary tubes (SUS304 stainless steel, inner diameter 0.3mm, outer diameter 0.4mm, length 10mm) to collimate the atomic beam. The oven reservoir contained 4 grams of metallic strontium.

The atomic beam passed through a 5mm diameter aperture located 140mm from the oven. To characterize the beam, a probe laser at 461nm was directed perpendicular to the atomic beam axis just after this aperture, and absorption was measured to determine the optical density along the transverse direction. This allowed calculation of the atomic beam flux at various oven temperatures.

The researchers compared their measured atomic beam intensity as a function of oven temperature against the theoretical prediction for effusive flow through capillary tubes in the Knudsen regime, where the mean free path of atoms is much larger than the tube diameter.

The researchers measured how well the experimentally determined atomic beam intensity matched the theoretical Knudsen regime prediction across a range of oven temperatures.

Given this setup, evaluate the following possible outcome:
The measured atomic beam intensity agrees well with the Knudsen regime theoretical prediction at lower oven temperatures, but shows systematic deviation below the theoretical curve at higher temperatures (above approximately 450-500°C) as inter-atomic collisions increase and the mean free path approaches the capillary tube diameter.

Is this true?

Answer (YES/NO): NO